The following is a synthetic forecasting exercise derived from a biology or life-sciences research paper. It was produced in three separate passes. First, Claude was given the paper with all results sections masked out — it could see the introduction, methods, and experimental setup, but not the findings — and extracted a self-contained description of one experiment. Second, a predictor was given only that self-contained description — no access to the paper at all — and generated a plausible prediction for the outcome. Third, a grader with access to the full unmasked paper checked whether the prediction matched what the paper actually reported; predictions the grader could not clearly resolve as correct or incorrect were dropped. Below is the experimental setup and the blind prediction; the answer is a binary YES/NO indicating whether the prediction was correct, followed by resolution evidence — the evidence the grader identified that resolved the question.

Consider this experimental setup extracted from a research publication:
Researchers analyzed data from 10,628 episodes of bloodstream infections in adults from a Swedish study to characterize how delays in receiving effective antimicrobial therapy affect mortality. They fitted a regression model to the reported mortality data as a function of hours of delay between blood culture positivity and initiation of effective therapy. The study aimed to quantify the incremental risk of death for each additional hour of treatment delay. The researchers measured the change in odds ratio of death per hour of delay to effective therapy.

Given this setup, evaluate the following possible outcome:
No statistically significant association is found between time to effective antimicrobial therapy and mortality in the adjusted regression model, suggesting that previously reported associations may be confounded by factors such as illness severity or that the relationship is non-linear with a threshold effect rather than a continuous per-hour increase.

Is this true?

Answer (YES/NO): NO